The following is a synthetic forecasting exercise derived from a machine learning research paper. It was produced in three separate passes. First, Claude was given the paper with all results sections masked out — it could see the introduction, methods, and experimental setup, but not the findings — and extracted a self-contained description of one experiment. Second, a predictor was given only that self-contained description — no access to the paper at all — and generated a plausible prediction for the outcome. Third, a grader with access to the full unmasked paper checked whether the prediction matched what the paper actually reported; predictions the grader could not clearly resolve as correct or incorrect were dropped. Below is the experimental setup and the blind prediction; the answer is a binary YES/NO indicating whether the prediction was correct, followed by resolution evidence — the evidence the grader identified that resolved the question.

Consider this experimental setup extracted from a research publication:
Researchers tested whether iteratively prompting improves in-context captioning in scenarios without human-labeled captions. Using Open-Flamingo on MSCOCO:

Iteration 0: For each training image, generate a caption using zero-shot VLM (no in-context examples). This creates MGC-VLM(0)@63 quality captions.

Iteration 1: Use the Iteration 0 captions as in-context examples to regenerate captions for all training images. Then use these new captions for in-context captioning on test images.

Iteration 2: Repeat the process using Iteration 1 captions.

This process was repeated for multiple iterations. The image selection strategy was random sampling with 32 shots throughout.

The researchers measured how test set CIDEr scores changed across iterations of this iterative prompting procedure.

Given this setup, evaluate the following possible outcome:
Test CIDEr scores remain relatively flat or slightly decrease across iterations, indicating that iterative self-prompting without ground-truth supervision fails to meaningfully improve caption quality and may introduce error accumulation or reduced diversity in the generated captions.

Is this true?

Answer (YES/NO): NO